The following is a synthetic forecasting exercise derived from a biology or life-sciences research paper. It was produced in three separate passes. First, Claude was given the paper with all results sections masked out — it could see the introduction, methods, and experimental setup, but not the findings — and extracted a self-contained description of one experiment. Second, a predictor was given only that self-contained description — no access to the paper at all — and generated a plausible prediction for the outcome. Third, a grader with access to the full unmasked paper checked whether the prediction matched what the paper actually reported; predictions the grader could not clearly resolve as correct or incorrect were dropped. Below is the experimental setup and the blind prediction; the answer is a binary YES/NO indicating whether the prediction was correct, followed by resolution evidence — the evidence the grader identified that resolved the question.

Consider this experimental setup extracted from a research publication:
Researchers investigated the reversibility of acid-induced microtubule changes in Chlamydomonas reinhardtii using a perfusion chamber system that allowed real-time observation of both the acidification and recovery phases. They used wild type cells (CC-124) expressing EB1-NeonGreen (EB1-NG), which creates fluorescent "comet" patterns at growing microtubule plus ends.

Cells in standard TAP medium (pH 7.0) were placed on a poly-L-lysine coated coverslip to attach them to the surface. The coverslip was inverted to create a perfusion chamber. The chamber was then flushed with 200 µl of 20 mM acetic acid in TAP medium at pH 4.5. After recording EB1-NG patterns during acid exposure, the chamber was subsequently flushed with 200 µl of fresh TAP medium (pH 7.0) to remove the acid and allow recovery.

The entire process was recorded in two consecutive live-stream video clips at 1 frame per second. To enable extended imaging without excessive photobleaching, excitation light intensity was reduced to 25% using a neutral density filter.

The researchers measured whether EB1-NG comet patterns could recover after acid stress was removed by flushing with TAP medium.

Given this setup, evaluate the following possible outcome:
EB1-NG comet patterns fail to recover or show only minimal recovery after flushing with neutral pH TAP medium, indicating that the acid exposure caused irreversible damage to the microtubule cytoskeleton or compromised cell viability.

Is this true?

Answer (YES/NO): NO